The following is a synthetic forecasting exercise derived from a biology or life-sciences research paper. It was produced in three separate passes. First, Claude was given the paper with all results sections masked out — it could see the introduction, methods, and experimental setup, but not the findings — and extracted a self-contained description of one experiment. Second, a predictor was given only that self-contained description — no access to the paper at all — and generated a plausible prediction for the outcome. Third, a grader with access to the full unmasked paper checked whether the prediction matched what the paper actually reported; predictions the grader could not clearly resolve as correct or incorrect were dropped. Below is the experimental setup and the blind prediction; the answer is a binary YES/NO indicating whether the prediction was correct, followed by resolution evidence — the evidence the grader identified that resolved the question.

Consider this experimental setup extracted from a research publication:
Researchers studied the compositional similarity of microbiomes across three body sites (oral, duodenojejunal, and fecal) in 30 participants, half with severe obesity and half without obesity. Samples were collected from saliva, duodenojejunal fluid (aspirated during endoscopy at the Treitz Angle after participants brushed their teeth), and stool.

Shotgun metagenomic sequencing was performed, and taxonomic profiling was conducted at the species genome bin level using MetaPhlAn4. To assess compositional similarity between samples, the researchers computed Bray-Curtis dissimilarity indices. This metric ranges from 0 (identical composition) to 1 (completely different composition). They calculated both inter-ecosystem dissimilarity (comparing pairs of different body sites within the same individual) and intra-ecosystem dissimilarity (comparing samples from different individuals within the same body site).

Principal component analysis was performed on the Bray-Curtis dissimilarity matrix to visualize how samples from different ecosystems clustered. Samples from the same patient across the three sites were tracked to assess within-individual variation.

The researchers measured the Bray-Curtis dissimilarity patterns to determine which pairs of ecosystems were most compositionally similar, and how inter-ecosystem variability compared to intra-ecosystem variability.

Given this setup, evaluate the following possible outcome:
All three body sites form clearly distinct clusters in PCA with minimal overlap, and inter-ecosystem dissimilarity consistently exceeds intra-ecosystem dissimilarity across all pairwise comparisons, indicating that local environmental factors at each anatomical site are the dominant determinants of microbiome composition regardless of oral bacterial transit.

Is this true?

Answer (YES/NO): NO